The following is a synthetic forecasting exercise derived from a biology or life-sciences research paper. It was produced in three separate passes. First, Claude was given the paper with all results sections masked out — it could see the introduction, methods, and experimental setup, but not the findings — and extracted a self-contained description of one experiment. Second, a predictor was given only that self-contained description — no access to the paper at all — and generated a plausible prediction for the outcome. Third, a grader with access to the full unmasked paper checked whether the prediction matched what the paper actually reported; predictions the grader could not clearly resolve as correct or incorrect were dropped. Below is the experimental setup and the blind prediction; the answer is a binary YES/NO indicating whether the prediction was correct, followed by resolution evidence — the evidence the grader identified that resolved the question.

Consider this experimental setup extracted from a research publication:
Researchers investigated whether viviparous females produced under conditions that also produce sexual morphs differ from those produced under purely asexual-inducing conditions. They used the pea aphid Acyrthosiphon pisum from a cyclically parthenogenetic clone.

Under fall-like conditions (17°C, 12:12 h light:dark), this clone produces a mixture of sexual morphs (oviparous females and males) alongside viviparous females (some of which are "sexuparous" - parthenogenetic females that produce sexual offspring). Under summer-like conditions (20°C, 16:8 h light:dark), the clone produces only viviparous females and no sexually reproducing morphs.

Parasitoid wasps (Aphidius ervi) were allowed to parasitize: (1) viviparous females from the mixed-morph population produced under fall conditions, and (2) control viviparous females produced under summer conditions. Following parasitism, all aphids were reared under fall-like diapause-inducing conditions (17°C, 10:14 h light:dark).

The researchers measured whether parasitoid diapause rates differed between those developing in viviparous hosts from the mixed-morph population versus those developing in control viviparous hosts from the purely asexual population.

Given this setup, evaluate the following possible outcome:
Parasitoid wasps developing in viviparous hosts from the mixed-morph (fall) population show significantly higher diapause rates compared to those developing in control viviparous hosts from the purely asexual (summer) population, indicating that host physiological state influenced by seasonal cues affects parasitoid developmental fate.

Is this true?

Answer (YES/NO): NO